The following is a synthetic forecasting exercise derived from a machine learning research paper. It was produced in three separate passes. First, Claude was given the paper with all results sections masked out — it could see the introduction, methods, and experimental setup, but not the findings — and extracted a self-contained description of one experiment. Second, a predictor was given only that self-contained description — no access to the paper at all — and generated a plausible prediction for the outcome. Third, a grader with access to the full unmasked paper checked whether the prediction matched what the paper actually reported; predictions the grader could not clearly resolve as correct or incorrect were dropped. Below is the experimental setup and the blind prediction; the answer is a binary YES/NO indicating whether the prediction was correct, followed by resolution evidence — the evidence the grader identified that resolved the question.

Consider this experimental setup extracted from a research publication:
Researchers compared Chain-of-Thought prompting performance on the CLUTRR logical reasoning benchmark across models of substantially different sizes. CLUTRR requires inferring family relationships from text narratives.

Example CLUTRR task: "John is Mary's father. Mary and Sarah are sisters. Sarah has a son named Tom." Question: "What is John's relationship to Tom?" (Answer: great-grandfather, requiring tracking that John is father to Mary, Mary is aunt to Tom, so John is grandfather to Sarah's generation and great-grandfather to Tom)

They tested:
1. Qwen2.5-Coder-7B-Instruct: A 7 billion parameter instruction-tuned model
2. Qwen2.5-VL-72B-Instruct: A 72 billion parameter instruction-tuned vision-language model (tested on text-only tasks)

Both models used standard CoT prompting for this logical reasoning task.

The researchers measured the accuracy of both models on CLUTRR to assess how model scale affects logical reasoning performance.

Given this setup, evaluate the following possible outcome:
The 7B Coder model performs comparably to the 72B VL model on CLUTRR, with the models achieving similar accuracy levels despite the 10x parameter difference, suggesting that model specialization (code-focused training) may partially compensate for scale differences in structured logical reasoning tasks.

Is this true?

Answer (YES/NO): NO